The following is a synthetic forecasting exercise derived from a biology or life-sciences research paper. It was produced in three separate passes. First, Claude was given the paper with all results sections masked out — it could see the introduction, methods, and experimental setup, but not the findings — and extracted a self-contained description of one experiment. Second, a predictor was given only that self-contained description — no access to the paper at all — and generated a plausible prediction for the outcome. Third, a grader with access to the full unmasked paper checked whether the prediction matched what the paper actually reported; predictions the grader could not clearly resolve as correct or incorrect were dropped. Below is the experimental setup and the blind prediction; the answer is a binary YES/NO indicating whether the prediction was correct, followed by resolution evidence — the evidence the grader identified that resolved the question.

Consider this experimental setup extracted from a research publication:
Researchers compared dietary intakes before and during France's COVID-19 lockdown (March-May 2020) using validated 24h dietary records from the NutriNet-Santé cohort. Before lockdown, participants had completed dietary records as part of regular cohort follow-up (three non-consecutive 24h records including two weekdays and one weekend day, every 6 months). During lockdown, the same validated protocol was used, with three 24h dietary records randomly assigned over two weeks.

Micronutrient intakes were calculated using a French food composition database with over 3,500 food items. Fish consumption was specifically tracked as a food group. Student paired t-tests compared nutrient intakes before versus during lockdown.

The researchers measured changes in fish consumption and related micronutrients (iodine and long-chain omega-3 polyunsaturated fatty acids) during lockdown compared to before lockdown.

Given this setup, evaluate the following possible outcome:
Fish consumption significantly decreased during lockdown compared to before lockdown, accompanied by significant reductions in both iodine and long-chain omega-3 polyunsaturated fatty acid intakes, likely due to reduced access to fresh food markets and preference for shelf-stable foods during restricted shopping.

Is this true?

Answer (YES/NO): YES